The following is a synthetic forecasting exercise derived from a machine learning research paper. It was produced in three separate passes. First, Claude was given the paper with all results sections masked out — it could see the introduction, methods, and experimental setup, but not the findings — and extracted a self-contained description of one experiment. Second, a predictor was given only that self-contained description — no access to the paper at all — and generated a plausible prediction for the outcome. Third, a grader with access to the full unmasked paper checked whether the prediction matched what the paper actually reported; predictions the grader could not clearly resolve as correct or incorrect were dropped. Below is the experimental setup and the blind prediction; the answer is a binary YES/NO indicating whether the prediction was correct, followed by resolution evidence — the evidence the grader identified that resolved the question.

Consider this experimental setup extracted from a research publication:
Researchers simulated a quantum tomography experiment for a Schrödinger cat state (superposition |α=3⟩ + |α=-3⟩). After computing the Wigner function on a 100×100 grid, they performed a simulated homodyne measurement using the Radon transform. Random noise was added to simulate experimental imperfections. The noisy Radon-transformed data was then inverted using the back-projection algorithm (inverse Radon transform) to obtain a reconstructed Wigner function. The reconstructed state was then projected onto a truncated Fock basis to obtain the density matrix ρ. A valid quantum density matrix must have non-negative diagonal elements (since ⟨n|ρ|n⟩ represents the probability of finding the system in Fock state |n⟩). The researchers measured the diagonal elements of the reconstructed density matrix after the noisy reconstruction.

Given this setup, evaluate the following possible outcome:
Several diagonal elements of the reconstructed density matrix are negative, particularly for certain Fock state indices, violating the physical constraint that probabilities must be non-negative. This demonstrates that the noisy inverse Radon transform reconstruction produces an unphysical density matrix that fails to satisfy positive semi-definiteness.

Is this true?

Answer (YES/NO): YES